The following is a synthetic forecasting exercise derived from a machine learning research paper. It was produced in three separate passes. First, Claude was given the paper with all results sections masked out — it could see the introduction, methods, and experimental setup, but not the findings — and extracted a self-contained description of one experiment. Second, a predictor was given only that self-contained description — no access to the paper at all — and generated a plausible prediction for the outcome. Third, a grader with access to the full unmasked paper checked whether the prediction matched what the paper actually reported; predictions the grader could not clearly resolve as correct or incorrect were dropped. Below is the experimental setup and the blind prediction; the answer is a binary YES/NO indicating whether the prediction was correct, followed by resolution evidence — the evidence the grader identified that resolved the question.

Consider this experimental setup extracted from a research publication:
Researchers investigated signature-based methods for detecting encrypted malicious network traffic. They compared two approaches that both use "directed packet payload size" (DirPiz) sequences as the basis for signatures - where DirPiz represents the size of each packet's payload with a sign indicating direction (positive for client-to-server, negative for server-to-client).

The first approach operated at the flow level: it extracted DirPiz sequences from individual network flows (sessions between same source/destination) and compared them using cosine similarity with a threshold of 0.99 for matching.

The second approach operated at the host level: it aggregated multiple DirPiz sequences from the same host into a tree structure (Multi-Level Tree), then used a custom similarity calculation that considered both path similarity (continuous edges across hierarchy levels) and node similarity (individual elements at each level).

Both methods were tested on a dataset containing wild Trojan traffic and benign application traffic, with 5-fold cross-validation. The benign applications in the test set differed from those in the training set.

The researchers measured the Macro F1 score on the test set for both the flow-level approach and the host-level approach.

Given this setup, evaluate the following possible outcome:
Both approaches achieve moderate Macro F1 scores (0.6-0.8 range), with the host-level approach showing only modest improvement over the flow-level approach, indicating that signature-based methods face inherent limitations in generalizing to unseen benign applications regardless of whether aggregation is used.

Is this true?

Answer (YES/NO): NO